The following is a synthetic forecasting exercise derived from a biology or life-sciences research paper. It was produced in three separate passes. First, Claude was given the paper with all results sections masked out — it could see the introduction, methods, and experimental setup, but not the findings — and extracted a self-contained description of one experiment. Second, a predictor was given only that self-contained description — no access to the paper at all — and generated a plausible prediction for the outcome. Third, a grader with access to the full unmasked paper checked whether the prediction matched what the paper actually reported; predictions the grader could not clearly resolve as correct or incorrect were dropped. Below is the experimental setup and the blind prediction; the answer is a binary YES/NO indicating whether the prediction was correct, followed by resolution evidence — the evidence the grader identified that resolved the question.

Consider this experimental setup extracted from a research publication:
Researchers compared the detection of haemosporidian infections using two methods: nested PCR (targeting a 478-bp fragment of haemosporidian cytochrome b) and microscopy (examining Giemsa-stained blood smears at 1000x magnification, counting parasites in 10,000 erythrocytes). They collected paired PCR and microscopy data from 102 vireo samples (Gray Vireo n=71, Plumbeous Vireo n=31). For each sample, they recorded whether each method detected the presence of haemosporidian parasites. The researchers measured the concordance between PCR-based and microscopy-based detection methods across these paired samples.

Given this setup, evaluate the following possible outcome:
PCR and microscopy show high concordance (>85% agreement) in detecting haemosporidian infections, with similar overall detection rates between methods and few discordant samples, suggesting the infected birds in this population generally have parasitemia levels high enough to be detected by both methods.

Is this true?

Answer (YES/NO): YES